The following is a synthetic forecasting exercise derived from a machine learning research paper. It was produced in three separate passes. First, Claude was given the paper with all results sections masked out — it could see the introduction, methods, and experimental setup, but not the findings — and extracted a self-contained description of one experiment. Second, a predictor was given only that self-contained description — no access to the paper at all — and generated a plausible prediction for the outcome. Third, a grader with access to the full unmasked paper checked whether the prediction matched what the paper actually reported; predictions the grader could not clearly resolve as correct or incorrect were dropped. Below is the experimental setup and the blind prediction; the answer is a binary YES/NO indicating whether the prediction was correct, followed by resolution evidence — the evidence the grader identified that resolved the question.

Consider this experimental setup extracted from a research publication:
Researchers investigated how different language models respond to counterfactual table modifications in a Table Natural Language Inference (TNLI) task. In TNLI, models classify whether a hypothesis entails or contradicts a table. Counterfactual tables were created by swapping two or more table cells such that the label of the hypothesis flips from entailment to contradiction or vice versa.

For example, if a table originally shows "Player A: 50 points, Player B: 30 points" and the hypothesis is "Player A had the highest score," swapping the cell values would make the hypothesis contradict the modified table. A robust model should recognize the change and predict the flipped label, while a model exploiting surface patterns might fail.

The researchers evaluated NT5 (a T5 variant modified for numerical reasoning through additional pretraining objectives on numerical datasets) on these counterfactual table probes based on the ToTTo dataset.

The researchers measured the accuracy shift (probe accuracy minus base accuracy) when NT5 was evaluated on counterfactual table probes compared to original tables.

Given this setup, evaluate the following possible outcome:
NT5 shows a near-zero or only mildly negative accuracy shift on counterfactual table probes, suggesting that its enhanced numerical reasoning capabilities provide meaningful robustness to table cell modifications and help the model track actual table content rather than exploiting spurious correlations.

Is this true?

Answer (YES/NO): NO